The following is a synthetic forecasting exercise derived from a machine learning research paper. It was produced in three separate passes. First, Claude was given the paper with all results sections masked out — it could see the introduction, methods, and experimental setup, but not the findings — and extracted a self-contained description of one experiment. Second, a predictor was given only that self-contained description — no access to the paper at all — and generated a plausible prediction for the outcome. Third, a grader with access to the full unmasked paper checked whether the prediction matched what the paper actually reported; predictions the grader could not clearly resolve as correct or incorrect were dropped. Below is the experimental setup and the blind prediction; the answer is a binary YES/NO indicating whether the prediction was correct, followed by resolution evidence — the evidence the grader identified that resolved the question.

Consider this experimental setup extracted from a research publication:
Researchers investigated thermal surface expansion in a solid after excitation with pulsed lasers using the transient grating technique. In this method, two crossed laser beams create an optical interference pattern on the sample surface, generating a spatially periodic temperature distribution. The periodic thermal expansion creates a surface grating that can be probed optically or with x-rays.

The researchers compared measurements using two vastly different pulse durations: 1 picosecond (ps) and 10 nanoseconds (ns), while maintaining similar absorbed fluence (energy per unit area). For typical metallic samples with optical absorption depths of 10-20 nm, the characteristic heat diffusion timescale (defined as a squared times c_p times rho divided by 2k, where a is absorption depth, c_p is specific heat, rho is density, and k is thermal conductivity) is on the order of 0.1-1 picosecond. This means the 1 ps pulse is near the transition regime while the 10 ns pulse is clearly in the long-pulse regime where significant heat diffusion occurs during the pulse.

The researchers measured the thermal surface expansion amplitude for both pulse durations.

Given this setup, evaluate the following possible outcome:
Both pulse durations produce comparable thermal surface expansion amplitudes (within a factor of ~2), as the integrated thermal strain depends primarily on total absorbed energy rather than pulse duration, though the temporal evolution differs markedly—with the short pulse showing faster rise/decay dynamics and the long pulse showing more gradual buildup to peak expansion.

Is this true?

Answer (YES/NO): NO